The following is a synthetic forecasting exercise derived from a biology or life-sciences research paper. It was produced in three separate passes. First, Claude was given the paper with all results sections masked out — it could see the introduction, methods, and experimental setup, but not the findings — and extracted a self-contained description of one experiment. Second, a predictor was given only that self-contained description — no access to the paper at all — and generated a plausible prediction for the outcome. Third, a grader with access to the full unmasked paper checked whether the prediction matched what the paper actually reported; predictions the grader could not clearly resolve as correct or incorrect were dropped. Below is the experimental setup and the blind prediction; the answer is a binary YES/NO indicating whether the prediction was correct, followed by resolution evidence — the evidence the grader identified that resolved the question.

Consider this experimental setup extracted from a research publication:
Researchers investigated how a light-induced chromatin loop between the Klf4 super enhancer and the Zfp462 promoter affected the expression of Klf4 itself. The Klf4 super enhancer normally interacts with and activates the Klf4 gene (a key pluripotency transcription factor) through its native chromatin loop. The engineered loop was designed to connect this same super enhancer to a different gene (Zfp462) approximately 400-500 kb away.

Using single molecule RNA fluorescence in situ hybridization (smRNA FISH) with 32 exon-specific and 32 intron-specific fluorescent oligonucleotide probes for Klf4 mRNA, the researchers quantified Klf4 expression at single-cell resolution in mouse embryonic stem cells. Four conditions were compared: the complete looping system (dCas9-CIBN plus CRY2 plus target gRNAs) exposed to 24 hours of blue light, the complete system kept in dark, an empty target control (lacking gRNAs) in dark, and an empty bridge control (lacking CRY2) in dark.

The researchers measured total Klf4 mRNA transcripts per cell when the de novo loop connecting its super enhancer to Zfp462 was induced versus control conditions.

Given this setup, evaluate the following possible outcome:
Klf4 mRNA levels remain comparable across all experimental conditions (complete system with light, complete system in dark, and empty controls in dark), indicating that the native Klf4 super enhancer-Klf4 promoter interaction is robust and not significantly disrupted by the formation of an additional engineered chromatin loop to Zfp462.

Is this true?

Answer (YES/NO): NO